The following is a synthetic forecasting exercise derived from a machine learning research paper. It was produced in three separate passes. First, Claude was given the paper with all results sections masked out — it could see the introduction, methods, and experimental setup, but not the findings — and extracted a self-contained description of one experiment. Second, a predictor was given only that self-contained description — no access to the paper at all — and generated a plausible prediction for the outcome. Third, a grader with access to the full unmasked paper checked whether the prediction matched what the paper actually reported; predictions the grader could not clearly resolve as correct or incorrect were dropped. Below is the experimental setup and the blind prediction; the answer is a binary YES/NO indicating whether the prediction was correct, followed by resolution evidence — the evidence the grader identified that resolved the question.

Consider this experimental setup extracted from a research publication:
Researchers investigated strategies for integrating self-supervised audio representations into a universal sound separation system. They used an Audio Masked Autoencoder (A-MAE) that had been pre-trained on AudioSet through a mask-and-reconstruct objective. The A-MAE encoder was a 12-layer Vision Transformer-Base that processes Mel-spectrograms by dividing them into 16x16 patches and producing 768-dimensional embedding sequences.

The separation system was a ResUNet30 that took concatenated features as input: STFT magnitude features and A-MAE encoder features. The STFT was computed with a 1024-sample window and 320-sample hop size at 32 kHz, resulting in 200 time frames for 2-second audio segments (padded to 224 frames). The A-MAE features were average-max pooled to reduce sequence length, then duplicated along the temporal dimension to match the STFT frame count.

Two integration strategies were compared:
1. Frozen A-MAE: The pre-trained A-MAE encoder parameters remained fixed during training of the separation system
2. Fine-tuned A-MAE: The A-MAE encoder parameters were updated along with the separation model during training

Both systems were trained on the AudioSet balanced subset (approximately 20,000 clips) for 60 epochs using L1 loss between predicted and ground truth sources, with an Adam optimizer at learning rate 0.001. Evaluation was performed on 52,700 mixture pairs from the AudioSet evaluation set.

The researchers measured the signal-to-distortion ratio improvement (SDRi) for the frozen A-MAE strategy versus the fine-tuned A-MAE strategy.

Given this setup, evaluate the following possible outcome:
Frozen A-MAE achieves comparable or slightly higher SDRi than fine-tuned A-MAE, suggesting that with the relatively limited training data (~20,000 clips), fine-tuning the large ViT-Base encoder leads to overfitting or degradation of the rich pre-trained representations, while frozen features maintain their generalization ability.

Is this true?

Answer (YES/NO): YES